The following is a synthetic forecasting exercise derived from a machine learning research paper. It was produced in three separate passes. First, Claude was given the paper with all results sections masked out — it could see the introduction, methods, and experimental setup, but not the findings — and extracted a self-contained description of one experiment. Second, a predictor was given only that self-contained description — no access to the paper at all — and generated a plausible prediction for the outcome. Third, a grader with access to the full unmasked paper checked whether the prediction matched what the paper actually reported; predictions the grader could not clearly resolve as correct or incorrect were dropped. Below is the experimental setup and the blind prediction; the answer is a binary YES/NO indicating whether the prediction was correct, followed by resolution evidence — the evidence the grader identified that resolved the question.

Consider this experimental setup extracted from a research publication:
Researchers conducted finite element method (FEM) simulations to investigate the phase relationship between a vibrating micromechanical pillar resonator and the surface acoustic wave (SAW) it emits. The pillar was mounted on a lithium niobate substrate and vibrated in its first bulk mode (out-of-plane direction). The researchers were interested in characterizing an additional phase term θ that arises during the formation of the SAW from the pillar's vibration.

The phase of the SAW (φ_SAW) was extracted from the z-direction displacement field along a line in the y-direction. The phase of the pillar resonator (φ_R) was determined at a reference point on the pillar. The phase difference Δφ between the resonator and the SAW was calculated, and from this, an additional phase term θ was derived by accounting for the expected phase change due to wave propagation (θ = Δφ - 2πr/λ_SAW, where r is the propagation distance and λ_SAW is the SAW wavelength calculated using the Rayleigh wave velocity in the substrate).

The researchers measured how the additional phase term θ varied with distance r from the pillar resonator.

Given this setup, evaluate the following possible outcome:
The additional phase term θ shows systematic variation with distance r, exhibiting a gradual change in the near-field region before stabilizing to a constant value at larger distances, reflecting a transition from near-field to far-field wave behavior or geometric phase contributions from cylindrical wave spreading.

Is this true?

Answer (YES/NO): YES